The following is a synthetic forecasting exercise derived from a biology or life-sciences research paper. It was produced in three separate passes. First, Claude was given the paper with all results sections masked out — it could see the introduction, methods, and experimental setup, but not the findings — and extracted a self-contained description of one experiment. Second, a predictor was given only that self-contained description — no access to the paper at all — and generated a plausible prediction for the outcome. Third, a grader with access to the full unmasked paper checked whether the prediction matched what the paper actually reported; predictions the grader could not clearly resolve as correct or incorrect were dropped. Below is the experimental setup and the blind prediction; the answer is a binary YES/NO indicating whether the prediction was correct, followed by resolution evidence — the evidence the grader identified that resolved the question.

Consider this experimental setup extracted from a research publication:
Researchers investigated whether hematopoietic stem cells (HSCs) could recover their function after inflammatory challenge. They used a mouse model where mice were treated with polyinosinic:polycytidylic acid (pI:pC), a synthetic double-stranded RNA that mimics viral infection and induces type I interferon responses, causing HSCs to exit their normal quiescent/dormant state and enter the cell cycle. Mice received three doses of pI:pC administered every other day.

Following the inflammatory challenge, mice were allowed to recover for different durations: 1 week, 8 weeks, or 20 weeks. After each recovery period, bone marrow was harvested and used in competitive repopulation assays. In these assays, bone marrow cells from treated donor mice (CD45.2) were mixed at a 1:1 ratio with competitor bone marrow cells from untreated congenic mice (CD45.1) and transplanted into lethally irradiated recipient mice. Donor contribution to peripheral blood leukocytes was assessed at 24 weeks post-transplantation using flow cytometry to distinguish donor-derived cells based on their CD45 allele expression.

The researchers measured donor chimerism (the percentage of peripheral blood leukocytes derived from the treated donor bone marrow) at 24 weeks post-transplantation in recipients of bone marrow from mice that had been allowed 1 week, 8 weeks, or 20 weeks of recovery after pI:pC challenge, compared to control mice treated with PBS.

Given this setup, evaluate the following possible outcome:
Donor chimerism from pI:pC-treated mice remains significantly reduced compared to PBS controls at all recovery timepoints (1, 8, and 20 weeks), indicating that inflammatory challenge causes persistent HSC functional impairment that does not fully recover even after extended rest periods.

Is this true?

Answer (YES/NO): YES